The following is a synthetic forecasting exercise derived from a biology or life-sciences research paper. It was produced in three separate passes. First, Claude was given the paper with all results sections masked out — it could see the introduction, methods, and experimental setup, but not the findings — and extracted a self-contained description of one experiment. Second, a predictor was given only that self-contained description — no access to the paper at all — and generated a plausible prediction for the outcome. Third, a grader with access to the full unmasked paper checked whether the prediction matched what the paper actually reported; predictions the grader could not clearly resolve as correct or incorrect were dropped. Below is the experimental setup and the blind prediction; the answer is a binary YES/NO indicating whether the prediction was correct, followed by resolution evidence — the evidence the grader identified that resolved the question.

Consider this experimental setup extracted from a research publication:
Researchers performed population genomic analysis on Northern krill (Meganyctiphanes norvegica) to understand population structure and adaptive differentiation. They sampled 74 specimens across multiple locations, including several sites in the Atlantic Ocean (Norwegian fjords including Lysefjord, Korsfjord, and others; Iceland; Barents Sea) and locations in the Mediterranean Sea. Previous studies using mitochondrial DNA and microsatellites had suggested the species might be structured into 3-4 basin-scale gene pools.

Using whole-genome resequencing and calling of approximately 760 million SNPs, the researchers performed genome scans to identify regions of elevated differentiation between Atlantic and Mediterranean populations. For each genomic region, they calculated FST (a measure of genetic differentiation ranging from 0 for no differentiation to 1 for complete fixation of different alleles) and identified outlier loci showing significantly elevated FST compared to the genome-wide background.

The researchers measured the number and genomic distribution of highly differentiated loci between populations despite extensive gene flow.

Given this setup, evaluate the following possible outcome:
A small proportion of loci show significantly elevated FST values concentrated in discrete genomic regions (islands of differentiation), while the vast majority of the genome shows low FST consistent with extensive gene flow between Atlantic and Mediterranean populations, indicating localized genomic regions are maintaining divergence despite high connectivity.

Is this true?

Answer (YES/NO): NO